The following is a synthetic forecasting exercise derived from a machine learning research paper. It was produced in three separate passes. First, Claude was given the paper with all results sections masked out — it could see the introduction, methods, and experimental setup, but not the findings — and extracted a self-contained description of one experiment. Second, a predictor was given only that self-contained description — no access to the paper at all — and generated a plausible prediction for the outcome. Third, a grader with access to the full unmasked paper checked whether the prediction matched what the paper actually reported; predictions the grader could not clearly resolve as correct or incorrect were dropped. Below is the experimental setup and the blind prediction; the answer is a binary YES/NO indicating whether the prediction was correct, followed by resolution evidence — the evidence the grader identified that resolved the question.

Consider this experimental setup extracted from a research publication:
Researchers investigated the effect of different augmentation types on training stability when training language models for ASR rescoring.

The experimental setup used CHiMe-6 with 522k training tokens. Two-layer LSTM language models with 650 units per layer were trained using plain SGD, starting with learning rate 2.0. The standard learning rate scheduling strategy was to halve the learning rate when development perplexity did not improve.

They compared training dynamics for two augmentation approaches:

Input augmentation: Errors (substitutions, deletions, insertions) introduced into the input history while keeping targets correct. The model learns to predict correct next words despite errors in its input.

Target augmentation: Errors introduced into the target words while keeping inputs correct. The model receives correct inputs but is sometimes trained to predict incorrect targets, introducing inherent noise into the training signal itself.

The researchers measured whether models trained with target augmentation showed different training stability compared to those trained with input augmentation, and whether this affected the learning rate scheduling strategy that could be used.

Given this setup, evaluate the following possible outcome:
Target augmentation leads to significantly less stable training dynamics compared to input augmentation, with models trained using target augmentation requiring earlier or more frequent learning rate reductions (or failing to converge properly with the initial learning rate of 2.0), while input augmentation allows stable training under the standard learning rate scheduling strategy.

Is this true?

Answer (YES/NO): NO